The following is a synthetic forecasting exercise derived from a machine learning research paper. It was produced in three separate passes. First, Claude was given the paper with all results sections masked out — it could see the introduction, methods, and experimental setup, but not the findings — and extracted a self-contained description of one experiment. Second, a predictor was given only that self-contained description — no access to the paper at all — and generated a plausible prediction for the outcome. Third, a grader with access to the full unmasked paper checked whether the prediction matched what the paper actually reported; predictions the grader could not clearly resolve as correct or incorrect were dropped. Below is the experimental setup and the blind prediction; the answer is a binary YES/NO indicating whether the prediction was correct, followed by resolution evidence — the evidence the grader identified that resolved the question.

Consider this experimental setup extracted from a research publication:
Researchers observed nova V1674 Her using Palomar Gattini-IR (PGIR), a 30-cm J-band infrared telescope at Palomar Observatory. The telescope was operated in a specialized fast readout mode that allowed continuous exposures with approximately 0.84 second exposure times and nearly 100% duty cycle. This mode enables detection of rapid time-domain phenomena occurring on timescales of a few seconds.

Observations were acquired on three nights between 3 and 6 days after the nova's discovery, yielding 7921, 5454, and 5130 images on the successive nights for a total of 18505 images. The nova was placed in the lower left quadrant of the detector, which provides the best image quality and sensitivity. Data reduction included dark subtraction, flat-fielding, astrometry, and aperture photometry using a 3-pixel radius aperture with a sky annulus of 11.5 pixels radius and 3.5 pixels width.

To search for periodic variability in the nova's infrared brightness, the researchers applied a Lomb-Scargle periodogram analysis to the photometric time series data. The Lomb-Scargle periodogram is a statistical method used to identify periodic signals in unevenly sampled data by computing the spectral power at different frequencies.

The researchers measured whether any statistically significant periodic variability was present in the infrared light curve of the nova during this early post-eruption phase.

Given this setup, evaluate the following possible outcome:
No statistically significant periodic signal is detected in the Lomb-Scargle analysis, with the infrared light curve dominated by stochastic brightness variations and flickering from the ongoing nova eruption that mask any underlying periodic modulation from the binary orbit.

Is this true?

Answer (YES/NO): NO